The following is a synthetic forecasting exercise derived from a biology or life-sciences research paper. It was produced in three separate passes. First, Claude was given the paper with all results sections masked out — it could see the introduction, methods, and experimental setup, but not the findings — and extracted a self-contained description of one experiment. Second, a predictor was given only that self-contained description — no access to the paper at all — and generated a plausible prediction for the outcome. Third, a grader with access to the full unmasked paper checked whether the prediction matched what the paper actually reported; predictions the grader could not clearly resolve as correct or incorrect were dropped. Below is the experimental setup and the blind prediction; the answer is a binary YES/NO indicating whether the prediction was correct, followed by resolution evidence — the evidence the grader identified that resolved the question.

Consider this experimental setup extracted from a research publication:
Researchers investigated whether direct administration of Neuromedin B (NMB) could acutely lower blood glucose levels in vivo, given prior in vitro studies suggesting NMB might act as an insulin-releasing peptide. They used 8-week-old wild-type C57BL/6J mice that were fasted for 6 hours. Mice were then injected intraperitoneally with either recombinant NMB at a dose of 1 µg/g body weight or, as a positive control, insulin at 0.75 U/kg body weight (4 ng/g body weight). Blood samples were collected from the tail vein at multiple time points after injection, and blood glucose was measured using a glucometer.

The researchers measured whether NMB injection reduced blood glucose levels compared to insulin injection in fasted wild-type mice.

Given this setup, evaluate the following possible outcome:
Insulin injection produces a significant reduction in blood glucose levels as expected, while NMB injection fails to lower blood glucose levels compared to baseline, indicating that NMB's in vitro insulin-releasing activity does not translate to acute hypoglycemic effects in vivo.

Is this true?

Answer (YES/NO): YES